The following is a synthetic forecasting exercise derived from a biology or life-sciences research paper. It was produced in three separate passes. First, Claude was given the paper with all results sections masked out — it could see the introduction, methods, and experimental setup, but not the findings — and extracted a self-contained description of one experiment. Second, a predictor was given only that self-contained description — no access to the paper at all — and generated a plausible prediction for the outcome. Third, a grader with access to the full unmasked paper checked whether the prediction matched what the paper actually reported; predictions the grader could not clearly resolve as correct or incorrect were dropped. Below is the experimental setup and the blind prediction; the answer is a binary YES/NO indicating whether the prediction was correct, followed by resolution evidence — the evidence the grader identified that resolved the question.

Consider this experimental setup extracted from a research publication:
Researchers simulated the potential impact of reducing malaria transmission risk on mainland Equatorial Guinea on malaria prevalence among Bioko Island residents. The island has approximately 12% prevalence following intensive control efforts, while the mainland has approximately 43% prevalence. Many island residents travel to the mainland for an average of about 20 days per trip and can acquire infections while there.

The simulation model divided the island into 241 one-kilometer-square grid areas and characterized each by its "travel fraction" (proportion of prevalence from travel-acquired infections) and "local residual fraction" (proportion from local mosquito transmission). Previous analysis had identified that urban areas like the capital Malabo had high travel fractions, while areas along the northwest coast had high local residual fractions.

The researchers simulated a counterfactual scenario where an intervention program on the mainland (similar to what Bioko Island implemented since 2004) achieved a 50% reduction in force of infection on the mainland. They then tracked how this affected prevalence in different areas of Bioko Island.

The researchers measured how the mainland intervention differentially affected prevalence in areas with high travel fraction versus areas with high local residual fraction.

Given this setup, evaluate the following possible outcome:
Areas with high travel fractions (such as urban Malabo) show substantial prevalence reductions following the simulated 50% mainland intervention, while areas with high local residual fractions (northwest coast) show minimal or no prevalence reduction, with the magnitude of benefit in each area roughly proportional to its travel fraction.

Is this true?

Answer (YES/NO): YES